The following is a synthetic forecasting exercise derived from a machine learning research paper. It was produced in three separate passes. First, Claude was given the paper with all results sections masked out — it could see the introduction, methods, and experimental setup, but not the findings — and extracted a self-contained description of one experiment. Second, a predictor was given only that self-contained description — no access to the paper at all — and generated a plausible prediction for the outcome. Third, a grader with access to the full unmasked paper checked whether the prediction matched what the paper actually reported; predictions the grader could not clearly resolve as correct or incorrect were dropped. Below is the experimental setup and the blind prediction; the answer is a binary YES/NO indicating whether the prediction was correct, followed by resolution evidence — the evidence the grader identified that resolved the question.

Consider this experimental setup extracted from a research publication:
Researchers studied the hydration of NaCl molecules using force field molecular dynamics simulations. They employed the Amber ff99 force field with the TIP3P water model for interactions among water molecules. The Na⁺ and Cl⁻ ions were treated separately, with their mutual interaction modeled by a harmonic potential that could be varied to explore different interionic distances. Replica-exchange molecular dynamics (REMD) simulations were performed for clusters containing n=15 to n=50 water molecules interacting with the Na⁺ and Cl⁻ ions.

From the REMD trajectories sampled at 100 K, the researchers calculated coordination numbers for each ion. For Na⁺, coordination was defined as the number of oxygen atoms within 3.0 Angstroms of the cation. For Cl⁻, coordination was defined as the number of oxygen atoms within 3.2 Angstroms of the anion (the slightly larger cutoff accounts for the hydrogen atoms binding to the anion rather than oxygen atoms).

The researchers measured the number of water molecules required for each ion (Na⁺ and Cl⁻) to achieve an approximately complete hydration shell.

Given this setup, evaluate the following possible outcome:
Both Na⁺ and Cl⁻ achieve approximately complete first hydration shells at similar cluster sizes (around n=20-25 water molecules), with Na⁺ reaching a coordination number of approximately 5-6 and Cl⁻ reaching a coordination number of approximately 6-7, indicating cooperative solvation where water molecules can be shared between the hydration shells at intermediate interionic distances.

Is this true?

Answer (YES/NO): NO